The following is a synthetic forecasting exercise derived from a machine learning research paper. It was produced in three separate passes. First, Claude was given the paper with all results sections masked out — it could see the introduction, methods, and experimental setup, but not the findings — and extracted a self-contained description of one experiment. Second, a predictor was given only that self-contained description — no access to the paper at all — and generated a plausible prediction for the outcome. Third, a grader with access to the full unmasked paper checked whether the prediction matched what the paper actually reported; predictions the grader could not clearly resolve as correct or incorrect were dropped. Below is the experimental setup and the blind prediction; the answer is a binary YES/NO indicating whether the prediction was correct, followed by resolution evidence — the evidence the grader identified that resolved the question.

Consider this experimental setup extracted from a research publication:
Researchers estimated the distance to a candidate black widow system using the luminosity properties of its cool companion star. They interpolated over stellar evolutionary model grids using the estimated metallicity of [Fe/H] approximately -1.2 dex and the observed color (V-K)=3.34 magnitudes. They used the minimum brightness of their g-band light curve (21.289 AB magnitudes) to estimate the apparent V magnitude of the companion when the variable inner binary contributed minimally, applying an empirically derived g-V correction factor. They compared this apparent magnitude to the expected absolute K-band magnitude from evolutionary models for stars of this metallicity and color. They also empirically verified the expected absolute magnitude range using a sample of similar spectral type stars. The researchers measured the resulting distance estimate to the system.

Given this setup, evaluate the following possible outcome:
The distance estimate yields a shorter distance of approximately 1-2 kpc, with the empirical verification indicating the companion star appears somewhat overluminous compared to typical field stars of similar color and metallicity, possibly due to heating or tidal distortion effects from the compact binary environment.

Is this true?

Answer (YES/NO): NO